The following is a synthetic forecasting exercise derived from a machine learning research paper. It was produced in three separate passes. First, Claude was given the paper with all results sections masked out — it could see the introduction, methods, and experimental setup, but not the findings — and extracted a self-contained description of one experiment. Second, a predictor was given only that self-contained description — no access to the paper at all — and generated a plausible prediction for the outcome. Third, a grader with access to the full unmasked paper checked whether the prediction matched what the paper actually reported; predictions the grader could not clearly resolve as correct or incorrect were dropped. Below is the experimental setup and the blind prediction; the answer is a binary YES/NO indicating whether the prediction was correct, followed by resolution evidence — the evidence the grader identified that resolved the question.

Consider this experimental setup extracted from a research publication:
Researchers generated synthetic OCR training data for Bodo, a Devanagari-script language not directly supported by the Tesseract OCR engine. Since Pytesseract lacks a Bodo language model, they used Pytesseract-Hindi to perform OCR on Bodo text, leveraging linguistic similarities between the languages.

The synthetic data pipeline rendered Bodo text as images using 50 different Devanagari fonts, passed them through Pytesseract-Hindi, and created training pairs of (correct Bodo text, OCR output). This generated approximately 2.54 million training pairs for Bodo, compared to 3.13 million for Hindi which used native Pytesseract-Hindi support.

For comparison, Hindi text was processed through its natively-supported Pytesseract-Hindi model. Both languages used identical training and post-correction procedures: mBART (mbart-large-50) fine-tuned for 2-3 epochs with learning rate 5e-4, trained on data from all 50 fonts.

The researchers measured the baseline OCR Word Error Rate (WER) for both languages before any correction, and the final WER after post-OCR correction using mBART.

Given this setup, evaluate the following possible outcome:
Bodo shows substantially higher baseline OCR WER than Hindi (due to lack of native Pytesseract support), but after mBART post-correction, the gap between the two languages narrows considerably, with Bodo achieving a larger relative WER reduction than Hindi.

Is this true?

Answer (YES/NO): YES